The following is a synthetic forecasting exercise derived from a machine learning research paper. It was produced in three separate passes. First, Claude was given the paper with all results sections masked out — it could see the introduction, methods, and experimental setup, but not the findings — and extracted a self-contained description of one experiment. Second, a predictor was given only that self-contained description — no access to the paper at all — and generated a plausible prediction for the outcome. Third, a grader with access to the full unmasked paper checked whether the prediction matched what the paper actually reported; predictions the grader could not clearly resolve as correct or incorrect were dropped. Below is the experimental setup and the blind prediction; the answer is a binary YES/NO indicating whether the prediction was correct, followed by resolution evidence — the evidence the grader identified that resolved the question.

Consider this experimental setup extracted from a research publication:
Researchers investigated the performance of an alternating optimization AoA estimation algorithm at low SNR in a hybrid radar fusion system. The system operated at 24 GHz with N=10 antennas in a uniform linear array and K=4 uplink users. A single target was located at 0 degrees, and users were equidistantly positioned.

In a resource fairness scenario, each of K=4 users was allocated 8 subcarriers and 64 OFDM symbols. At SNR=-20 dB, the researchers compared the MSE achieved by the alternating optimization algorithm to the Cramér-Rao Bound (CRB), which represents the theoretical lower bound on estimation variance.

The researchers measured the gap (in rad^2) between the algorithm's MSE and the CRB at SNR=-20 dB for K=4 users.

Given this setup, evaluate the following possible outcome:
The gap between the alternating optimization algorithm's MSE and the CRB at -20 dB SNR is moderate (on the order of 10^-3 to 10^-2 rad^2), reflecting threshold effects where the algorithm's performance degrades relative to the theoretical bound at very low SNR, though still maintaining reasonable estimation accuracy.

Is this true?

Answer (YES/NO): YES